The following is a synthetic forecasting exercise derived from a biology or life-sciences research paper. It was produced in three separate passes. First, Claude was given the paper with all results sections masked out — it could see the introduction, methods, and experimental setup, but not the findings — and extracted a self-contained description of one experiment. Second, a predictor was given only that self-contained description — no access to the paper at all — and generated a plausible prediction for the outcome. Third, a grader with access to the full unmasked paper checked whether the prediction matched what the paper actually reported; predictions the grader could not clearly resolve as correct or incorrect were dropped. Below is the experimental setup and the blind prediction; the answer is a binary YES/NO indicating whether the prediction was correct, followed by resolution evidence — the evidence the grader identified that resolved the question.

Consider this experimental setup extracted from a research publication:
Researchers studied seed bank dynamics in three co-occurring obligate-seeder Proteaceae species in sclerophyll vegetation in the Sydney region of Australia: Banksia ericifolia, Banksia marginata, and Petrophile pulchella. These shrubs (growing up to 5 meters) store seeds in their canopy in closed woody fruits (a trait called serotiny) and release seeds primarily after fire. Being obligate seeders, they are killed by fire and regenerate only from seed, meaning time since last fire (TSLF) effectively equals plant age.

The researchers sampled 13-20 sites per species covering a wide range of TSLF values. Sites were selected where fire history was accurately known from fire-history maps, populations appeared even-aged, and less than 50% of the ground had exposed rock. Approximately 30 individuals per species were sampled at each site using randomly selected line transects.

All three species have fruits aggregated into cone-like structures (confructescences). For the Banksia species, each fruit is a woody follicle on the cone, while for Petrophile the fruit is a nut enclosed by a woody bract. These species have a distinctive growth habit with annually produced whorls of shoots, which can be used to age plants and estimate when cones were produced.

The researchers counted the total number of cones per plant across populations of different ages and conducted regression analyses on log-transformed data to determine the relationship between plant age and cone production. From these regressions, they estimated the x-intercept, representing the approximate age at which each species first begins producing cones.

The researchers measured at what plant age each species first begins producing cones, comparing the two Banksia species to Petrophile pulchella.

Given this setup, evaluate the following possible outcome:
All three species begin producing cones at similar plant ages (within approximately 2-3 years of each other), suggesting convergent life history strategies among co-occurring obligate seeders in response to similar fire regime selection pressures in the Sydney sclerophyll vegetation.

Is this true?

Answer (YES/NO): NO